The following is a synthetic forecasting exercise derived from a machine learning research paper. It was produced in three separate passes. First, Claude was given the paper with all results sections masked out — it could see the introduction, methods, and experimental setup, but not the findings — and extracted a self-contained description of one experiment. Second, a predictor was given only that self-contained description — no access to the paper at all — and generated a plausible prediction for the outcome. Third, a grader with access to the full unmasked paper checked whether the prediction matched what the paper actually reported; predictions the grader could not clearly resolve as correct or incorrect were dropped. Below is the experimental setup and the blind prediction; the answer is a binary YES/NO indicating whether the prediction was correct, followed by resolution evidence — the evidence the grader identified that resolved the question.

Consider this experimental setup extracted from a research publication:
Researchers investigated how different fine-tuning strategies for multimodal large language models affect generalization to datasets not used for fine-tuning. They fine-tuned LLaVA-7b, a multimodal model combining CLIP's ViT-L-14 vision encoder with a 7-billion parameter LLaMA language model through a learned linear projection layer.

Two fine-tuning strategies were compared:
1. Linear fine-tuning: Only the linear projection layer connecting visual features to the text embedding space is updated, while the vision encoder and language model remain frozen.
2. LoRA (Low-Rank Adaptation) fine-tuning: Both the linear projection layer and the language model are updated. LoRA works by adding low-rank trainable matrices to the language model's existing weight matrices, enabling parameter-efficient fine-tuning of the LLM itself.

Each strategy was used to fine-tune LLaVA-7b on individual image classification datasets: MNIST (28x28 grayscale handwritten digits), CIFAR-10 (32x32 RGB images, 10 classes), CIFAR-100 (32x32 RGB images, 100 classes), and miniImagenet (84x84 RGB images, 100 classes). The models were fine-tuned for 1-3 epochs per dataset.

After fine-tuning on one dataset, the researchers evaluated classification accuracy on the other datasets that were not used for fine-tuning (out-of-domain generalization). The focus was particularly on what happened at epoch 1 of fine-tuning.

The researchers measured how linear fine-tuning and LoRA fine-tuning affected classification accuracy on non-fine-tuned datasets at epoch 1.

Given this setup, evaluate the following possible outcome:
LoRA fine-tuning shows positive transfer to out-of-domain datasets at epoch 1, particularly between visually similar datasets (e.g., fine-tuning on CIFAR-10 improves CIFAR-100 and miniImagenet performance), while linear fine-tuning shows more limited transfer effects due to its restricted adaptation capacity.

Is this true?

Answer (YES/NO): NO